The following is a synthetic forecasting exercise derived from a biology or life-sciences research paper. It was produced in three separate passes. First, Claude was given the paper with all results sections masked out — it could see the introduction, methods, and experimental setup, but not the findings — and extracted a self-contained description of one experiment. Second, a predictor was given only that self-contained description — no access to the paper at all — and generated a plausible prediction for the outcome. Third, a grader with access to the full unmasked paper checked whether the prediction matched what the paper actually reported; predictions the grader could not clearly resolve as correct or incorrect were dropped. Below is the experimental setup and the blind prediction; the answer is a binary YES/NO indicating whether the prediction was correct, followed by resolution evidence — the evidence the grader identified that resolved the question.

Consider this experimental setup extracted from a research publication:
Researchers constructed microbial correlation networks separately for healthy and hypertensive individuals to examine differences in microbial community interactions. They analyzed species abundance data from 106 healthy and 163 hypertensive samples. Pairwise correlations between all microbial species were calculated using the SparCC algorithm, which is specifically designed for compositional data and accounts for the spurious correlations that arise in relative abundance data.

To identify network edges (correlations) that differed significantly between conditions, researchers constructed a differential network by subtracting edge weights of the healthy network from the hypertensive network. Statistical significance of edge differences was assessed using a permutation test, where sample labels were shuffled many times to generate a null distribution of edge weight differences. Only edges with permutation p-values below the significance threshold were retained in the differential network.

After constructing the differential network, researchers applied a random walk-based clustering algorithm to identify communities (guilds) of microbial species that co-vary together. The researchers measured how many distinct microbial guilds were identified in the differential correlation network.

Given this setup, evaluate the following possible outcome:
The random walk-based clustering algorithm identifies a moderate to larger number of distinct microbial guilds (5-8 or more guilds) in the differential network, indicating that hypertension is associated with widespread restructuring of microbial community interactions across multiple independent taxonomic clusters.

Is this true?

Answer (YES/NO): YES